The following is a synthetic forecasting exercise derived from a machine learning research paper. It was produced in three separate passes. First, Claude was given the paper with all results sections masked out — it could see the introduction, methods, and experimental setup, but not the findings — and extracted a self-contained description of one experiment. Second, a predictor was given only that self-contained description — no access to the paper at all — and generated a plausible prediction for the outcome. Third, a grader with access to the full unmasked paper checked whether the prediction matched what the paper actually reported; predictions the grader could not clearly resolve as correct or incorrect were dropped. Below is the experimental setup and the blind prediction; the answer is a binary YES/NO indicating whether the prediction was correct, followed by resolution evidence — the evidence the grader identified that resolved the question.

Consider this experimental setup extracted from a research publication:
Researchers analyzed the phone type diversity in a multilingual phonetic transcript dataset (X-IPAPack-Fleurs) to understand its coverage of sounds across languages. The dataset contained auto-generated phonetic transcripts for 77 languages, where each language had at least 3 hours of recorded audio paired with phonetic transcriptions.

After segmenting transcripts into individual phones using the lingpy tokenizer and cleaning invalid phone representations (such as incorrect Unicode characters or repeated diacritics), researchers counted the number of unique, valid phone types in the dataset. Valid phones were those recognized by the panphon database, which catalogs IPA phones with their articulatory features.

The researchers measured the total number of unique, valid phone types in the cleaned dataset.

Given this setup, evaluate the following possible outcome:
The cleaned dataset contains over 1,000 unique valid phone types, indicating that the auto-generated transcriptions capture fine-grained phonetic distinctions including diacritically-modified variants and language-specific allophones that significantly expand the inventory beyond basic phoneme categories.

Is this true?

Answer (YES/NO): NO